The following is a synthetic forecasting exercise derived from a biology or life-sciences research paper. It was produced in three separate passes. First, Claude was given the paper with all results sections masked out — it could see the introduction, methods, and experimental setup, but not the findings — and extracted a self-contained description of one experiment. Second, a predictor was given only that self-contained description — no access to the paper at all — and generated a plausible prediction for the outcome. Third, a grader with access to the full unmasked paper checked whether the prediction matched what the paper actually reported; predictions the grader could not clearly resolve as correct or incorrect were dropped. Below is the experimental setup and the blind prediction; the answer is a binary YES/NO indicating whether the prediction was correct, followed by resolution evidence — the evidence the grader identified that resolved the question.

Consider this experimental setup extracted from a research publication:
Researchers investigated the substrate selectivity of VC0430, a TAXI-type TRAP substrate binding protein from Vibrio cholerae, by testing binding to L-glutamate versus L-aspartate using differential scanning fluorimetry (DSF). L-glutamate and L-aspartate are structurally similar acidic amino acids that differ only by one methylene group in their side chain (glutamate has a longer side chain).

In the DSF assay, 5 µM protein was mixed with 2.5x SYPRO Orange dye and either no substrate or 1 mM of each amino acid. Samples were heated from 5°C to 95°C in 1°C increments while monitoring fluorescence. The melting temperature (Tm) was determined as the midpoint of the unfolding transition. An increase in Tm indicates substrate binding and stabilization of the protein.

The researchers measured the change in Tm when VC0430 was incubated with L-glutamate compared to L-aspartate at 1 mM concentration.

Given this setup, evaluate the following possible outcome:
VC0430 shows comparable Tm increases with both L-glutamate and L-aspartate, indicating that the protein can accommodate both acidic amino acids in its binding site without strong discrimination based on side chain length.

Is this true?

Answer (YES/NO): NO